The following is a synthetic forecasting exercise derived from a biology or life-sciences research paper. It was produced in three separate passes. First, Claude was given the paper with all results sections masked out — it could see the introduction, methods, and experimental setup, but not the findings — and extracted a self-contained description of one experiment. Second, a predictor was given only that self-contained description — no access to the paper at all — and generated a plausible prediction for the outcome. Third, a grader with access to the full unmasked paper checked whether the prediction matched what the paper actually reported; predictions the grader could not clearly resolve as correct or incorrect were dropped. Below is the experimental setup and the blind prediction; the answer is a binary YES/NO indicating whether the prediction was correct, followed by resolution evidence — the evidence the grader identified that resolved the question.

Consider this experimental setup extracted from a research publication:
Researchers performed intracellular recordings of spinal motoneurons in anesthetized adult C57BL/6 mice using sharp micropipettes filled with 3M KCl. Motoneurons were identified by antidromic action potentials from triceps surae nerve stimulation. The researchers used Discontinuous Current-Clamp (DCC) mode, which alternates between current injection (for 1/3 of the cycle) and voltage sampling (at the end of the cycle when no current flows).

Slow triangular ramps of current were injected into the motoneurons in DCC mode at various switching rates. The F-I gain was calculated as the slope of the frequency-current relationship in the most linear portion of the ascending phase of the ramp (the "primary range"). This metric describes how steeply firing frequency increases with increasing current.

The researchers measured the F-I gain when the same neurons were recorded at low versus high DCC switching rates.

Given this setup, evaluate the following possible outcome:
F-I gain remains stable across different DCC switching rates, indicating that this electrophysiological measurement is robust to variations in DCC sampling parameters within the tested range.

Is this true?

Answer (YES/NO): NO